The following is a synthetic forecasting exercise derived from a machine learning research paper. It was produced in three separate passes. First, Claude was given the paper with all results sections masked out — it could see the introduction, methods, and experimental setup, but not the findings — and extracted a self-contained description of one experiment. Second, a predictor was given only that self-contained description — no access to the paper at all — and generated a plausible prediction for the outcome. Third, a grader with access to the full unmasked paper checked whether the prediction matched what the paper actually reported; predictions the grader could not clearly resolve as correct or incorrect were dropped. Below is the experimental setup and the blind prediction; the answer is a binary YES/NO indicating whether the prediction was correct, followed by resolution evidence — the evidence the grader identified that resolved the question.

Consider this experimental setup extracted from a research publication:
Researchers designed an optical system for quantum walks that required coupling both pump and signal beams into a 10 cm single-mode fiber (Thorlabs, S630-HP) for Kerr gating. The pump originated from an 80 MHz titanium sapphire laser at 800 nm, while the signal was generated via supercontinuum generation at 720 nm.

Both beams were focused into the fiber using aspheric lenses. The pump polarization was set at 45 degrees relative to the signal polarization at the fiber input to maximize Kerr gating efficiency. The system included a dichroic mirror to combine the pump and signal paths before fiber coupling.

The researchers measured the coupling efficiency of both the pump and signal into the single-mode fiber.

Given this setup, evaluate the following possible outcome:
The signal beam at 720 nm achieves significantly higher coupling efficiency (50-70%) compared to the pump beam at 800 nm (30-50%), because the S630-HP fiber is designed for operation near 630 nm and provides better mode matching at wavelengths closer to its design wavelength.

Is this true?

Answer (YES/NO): NO